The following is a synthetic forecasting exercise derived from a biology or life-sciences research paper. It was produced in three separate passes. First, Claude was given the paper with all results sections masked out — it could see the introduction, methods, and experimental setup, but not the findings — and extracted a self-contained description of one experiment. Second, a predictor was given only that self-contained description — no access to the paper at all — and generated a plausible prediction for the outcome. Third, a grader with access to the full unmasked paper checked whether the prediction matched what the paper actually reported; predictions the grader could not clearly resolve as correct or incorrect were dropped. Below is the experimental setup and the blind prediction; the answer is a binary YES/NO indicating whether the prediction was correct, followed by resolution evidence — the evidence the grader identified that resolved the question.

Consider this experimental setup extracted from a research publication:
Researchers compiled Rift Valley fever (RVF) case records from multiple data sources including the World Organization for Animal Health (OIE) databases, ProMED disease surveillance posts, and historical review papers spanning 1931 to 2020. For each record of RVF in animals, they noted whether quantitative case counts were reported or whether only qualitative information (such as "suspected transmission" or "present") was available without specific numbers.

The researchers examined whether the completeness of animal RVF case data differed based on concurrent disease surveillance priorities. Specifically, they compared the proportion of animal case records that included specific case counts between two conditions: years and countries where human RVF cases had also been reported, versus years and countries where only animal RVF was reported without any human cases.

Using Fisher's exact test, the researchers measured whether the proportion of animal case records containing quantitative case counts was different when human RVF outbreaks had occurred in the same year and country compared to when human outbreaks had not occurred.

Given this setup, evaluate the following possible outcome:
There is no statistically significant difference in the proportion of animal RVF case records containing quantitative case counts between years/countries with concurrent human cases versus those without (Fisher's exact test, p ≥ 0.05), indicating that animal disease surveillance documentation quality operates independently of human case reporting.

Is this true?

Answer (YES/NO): NO